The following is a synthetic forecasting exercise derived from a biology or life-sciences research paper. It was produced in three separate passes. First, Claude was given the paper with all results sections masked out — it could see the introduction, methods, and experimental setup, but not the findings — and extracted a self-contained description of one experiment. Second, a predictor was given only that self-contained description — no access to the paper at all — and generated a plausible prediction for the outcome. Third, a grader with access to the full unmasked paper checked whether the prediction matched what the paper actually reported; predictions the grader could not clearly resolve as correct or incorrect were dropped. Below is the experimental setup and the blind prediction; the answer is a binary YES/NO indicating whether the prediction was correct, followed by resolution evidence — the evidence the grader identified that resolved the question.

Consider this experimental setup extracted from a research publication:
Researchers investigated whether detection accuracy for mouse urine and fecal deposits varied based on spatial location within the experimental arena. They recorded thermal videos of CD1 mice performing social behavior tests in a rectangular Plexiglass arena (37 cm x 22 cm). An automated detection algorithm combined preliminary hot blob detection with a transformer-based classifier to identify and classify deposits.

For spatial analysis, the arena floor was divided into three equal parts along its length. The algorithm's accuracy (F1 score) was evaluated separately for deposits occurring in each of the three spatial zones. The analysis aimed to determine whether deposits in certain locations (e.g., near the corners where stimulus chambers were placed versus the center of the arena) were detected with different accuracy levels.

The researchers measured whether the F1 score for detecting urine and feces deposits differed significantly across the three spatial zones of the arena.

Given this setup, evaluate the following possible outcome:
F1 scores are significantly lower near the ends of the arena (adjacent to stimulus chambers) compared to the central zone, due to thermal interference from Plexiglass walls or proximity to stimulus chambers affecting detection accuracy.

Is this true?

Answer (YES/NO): NO